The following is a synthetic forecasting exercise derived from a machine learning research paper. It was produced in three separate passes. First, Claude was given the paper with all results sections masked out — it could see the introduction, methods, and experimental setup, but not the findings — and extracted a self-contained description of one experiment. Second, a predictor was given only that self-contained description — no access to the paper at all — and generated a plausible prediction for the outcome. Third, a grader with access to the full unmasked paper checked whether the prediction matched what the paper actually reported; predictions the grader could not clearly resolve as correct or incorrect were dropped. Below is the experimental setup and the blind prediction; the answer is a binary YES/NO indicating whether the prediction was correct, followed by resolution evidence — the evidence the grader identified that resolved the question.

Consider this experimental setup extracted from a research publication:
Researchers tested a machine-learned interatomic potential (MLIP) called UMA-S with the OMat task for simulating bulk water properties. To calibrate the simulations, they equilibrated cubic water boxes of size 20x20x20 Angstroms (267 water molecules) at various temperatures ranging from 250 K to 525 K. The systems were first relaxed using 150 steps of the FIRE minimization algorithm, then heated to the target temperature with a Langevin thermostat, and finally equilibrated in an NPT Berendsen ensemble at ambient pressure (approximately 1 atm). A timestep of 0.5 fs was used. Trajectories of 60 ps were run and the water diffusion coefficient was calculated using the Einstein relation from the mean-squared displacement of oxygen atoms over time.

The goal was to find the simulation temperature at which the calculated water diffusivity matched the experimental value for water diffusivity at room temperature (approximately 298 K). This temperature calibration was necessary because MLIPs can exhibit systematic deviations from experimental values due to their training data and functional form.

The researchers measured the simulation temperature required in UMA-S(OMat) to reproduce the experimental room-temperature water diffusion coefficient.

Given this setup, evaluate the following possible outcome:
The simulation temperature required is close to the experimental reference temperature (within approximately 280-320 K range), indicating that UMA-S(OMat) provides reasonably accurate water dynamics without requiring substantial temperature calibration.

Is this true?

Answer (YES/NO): NO